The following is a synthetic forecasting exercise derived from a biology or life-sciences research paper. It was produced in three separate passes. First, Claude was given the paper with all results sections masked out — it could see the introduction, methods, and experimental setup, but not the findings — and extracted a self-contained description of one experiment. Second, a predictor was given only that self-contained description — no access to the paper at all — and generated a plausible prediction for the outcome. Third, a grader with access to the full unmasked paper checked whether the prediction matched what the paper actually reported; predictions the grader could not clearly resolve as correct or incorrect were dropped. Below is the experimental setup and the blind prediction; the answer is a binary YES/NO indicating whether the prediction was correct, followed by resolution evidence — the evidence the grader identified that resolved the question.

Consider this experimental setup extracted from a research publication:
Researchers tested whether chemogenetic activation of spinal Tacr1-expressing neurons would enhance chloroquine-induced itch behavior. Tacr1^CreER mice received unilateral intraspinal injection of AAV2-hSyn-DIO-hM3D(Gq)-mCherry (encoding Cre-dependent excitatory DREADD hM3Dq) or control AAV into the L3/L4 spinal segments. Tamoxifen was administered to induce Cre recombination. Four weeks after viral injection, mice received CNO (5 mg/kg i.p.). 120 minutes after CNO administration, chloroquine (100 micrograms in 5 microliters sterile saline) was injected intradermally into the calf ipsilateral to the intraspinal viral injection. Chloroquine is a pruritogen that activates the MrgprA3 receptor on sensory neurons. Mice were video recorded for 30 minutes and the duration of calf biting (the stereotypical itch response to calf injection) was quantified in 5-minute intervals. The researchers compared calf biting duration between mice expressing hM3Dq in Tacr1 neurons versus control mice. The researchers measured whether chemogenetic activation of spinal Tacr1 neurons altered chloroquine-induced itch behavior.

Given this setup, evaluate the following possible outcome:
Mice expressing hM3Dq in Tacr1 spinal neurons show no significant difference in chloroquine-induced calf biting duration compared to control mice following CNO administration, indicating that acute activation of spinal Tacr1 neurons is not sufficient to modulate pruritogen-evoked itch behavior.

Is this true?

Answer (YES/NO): NO